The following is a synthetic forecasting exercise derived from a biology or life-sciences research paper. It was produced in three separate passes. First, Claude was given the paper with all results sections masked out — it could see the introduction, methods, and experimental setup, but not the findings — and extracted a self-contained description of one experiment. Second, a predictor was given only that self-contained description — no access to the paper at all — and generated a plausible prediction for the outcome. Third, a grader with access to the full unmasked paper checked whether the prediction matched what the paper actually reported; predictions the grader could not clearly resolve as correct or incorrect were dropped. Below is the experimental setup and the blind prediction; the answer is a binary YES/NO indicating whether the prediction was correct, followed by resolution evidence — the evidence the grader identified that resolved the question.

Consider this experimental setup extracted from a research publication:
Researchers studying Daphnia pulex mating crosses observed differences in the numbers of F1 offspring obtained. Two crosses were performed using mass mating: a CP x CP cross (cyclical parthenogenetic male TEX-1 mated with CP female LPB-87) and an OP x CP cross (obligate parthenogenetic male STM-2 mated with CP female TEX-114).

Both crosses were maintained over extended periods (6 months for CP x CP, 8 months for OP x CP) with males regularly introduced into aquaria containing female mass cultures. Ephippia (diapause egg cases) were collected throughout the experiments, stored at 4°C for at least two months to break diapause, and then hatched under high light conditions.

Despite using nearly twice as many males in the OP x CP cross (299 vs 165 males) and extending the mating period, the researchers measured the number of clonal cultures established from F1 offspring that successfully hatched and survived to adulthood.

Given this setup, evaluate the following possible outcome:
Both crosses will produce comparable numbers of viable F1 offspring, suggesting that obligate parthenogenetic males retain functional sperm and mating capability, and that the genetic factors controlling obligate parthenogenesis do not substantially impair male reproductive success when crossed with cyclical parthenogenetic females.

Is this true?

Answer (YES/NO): NO